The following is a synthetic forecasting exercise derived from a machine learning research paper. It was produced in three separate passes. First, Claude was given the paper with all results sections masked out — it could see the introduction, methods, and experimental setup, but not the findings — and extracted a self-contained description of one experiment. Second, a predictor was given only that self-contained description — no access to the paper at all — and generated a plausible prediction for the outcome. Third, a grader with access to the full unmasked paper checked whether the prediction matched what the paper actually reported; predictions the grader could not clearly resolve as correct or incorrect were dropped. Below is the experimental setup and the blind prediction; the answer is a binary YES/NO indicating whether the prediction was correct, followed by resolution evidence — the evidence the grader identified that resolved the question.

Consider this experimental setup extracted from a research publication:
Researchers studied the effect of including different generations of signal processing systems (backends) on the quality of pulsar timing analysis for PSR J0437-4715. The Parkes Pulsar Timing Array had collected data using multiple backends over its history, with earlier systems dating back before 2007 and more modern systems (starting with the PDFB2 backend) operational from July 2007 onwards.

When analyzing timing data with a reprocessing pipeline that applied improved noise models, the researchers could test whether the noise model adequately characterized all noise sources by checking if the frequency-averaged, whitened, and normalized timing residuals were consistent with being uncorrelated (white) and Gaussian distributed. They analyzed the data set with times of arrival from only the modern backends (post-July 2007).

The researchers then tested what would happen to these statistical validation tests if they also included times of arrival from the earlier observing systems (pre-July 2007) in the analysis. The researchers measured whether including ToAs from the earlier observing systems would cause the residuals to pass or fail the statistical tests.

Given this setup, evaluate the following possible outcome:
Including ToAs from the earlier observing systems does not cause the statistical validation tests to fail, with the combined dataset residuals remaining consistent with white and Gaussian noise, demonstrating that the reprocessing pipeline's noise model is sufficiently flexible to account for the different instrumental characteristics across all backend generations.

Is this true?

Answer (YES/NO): NO